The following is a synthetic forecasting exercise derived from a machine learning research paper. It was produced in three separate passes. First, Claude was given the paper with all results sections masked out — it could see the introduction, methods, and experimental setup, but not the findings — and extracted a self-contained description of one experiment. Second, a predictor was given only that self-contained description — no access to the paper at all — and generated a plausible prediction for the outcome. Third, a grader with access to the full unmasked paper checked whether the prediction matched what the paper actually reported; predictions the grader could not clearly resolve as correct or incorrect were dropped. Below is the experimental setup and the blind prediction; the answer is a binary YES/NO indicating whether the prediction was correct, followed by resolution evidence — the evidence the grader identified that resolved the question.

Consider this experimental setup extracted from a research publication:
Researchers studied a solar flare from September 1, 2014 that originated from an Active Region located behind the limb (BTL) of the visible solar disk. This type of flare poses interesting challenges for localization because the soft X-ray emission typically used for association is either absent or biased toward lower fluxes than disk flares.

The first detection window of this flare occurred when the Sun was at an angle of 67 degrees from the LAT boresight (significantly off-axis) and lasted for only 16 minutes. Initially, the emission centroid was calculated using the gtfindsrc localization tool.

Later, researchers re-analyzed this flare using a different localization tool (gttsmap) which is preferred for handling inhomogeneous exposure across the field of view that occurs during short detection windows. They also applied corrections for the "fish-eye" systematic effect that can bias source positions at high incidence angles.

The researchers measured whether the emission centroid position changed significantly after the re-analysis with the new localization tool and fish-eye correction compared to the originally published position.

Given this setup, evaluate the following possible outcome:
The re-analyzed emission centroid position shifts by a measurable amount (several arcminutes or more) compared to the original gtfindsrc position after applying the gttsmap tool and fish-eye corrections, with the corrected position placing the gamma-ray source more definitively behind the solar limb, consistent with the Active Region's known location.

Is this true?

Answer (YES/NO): NO